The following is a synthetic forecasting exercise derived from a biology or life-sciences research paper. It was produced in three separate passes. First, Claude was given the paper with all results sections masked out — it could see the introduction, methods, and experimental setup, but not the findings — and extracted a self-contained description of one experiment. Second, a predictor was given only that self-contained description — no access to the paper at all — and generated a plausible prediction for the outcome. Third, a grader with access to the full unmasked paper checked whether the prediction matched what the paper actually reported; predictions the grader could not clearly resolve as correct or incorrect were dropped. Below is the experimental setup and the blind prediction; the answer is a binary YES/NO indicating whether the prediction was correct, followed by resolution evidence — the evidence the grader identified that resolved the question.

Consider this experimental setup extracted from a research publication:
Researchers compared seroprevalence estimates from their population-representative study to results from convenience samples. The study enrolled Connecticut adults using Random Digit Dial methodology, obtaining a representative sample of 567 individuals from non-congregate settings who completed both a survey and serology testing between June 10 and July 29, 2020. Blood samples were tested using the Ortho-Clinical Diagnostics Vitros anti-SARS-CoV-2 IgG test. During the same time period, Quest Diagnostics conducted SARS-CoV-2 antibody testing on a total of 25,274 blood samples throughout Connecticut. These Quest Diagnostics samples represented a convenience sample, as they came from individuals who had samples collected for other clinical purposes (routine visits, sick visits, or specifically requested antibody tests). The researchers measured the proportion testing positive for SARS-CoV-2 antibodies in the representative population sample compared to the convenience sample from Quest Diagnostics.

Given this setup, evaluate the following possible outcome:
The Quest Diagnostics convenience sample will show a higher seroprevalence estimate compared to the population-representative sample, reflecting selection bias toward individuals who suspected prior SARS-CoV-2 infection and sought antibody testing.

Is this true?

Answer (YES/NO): YES